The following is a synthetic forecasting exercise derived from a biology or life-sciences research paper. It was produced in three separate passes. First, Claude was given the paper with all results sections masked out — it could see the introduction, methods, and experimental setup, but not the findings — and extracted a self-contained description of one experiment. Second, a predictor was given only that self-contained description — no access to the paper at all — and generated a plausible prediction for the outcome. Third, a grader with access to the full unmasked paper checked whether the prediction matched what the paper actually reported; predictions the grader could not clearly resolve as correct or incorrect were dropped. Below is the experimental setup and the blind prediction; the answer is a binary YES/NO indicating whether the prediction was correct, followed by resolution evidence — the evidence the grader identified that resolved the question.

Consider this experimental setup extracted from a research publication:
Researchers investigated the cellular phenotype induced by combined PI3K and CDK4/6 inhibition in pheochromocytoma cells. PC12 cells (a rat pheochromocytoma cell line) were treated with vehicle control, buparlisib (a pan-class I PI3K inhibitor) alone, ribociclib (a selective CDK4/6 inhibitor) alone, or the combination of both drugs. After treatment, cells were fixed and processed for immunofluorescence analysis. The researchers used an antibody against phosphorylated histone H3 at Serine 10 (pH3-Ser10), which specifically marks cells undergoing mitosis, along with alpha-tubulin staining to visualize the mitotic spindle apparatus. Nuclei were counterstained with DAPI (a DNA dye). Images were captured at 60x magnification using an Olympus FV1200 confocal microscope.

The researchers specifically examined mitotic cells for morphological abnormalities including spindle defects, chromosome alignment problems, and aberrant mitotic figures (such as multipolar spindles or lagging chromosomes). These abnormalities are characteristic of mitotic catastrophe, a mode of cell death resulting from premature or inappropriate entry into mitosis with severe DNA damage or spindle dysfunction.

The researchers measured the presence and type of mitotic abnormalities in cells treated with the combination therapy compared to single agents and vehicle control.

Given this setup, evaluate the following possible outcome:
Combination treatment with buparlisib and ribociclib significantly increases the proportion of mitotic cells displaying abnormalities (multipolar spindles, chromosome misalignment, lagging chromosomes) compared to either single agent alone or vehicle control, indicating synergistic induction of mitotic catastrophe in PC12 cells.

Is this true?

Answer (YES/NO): YES